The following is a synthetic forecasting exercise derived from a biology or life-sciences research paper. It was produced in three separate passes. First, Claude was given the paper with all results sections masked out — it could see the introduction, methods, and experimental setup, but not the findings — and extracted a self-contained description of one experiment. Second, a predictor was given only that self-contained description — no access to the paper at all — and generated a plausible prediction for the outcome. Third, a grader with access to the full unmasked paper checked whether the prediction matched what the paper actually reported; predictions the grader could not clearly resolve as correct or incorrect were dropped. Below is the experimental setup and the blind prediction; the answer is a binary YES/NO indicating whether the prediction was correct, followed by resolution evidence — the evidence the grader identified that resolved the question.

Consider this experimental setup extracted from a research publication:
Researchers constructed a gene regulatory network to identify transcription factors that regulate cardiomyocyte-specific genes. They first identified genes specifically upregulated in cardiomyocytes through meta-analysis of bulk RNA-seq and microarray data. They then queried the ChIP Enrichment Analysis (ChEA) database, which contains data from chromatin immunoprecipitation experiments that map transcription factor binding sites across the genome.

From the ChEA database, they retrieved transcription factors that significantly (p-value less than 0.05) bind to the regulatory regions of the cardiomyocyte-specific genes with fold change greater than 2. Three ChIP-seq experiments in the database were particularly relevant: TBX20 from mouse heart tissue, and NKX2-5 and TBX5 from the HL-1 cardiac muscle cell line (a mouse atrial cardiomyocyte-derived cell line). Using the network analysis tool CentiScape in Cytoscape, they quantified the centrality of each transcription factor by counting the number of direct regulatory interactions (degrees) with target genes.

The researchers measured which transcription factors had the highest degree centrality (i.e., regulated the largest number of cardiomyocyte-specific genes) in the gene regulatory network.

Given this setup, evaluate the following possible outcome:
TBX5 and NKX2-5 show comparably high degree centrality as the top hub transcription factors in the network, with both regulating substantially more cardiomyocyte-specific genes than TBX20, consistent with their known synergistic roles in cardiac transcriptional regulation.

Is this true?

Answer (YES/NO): NO